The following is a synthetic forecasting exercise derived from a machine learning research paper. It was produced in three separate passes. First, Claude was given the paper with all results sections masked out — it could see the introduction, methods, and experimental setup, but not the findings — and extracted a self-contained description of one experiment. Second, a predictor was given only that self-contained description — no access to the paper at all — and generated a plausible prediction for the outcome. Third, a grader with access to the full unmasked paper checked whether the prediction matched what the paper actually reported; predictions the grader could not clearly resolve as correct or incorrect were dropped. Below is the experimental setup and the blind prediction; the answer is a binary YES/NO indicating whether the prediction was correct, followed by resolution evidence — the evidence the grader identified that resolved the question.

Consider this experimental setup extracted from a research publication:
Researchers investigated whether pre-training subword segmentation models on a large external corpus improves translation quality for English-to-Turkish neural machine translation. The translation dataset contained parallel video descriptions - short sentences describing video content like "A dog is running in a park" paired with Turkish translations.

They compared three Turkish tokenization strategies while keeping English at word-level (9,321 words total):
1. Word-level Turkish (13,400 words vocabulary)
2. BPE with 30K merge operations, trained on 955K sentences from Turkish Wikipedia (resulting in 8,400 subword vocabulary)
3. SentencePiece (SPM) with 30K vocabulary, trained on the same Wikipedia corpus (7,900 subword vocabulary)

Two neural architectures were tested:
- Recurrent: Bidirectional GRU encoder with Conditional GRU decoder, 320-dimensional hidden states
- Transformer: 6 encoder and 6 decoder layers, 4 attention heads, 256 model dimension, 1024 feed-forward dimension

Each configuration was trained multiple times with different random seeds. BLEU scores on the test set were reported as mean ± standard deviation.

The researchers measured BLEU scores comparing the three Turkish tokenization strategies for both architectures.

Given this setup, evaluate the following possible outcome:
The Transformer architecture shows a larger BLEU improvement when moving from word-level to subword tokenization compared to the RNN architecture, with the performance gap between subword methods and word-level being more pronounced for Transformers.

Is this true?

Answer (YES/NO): NO